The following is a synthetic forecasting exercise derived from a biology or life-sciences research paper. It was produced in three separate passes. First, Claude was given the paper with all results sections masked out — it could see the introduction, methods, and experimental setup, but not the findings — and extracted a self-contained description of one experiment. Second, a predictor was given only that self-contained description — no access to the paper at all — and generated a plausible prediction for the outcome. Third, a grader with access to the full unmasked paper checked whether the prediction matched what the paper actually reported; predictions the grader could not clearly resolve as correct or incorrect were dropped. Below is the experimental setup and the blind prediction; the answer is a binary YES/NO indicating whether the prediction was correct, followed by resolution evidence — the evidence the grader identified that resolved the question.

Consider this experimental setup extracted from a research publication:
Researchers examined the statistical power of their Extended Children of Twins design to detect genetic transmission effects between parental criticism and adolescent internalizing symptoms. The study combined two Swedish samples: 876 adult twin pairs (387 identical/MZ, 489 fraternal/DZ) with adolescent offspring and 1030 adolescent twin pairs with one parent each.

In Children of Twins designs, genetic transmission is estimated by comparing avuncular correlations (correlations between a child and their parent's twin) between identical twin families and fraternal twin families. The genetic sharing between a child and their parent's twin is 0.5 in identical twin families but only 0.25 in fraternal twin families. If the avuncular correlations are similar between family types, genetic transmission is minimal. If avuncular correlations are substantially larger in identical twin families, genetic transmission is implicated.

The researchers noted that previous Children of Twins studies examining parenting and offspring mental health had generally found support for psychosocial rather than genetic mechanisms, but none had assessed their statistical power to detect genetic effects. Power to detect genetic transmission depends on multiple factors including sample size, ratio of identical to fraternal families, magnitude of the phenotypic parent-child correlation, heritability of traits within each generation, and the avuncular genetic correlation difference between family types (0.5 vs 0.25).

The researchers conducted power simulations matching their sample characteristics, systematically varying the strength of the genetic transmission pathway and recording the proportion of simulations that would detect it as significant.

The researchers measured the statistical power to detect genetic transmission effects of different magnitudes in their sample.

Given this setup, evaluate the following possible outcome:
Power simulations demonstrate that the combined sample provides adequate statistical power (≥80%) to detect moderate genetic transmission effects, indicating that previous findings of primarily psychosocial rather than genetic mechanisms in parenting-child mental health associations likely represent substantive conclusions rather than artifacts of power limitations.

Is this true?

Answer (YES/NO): YES